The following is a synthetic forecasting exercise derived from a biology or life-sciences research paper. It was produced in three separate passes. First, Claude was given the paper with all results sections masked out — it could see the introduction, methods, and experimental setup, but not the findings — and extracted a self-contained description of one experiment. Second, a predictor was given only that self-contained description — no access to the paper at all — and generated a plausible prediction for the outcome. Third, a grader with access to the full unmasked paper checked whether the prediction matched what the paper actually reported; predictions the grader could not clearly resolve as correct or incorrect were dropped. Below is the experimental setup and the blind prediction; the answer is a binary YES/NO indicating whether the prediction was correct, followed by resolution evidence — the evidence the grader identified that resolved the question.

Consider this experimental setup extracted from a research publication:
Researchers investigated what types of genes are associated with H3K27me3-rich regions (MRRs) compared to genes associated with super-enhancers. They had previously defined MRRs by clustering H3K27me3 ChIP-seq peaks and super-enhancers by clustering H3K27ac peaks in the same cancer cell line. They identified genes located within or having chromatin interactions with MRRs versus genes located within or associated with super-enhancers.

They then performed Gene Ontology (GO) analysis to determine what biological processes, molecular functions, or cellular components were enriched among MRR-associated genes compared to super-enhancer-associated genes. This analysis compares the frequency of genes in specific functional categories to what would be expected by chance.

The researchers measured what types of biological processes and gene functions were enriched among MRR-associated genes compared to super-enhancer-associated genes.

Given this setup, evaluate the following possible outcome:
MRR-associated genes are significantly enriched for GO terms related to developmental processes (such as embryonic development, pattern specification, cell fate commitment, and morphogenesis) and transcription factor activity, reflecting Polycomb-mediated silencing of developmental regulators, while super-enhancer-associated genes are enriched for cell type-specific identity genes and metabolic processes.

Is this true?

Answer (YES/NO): NO